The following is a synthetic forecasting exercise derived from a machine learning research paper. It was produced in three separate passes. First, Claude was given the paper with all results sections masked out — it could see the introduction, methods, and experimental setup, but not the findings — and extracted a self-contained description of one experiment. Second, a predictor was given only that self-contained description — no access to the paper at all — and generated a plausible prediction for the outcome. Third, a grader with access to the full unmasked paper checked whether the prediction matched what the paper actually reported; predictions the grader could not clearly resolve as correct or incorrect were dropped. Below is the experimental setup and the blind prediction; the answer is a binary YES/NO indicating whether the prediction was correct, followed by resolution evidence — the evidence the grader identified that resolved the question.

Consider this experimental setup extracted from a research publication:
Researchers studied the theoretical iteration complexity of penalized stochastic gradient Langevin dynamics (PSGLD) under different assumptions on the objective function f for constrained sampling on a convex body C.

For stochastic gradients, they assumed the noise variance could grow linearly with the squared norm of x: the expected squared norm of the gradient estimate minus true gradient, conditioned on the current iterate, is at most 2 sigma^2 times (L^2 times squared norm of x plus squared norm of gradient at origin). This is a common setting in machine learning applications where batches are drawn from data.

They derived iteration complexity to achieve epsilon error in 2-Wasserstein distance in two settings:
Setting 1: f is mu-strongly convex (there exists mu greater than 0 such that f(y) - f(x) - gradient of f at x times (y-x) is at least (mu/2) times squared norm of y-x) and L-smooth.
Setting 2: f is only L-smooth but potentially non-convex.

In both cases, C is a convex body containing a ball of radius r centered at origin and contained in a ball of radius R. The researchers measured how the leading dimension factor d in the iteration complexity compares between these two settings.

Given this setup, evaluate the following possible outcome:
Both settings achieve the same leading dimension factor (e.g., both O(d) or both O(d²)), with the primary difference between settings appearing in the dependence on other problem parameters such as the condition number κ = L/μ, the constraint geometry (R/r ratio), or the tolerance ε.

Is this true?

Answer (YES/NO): NO